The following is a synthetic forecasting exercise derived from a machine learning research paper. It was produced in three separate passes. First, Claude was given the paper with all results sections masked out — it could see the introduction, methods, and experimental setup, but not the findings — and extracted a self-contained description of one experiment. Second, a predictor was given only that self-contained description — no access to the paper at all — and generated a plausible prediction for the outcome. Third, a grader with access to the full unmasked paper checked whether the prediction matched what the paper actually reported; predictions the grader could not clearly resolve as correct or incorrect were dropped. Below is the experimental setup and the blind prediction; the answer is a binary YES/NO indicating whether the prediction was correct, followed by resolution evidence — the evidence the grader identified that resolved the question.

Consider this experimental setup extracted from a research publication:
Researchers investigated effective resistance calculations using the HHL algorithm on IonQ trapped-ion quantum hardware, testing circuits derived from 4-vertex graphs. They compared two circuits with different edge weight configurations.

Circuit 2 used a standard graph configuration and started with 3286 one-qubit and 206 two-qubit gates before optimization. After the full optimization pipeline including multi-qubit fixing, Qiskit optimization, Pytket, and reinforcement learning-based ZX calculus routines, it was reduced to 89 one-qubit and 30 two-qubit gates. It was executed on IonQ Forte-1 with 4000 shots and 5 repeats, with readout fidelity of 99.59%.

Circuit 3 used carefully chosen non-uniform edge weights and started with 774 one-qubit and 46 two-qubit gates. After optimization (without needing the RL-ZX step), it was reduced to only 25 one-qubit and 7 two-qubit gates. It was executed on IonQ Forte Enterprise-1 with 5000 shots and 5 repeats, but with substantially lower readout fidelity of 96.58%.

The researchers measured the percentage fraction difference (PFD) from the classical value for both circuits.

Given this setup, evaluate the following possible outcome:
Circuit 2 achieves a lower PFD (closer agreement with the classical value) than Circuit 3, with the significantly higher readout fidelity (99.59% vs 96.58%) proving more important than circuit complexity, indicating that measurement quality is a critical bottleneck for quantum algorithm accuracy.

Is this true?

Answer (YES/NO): NO